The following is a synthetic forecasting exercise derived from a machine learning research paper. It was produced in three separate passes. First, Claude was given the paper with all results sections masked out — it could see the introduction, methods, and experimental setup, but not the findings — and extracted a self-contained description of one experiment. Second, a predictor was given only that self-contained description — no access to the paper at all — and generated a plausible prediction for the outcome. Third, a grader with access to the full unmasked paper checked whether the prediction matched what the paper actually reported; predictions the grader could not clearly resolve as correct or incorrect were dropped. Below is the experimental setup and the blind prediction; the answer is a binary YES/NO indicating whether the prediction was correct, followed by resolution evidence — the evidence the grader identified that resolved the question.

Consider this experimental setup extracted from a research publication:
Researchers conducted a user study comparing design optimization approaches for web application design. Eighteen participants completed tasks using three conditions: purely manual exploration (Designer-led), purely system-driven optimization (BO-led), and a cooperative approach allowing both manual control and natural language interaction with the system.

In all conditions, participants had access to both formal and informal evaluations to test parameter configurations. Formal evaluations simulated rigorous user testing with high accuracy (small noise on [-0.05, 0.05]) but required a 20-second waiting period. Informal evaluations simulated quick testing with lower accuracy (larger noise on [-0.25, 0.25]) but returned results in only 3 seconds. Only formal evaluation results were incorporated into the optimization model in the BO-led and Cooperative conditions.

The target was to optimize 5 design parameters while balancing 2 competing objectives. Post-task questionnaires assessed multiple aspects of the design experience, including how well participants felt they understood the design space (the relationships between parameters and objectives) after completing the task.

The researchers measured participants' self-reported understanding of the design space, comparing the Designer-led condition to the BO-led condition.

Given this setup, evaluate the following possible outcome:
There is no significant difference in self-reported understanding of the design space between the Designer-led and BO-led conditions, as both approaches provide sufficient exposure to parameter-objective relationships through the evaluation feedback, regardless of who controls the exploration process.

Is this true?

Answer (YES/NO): NO